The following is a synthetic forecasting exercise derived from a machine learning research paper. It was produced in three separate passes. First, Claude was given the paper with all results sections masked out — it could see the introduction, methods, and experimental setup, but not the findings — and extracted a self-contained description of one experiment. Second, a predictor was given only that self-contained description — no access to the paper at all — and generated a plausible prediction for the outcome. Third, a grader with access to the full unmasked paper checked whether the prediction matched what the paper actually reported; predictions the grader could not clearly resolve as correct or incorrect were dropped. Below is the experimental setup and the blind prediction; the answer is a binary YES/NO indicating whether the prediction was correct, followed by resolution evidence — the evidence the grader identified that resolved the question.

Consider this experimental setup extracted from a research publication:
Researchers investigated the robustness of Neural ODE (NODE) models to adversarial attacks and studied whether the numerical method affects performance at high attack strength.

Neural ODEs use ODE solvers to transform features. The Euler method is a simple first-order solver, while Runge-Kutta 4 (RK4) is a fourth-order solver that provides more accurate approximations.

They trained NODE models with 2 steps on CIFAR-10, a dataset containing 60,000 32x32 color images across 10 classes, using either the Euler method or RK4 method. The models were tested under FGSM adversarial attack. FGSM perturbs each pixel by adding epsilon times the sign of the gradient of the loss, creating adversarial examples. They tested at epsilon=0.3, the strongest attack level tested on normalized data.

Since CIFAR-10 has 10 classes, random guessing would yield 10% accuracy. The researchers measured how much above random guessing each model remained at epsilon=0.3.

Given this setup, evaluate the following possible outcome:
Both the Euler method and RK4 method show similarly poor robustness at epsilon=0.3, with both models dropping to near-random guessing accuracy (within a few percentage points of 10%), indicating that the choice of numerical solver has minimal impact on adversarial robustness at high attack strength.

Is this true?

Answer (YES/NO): NO